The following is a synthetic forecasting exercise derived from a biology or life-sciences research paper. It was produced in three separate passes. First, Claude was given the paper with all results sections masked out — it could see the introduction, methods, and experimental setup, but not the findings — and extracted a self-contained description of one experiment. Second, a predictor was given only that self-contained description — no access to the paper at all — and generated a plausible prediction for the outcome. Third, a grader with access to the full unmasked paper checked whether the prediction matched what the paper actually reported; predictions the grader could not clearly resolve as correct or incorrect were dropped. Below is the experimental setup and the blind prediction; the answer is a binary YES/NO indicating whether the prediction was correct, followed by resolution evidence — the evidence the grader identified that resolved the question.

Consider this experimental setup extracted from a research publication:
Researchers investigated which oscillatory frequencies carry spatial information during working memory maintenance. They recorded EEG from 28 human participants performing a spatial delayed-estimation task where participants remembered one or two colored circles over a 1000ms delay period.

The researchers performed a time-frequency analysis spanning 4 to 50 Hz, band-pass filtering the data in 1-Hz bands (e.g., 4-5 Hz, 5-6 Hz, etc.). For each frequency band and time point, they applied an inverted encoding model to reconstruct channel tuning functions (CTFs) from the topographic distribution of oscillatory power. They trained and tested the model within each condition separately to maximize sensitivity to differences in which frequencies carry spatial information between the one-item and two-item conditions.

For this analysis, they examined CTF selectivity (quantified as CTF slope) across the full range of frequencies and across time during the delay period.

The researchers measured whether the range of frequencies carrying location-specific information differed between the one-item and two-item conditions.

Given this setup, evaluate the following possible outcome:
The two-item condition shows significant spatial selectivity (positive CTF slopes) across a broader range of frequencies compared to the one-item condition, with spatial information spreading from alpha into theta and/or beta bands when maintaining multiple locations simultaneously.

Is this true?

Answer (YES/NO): NO